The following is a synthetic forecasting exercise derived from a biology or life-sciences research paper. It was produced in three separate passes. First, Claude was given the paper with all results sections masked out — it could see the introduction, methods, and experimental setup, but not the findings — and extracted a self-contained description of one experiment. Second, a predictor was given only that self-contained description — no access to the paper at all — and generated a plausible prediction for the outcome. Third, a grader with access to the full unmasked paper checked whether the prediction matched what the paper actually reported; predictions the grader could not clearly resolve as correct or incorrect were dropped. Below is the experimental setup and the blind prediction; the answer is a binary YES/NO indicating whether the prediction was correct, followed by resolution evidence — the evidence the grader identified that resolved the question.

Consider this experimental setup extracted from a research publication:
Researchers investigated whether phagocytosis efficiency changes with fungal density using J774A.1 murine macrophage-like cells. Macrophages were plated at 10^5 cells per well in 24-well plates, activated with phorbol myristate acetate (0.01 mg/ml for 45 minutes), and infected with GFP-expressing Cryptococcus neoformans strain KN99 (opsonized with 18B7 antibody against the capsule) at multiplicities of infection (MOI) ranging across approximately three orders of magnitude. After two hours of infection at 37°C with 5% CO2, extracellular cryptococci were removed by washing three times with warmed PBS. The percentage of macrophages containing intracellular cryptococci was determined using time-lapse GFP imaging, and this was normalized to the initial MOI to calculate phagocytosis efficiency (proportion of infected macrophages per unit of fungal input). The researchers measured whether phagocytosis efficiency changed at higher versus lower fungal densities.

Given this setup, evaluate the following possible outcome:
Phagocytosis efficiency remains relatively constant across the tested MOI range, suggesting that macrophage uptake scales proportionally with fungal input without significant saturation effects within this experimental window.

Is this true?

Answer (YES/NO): YES